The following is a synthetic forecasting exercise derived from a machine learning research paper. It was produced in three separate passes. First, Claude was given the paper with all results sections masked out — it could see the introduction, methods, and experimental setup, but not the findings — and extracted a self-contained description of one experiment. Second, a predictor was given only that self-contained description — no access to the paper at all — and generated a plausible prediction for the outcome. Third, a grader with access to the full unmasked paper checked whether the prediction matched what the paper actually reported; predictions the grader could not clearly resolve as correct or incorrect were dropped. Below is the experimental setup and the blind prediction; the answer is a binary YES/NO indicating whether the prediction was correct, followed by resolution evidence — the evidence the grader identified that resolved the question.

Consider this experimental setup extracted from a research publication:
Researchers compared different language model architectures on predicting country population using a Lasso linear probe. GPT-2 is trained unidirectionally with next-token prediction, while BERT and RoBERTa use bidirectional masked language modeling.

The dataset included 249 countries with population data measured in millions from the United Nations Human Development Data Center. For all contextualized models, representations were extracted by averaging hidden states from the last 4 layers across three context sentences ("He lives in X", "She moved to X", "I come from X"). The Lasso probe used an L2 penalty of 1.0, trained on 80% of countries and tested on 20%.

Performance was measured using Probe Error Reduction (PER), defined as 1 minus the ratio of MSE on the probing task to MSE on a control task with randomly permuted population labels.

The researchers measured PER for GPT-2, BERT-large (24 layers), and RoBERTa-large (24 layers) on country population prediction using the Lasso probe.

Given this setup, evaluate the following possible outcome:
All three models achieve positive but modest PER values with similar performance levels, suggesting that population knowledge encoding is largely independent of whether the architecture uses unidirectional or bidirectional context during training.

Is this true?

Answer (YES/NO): NO